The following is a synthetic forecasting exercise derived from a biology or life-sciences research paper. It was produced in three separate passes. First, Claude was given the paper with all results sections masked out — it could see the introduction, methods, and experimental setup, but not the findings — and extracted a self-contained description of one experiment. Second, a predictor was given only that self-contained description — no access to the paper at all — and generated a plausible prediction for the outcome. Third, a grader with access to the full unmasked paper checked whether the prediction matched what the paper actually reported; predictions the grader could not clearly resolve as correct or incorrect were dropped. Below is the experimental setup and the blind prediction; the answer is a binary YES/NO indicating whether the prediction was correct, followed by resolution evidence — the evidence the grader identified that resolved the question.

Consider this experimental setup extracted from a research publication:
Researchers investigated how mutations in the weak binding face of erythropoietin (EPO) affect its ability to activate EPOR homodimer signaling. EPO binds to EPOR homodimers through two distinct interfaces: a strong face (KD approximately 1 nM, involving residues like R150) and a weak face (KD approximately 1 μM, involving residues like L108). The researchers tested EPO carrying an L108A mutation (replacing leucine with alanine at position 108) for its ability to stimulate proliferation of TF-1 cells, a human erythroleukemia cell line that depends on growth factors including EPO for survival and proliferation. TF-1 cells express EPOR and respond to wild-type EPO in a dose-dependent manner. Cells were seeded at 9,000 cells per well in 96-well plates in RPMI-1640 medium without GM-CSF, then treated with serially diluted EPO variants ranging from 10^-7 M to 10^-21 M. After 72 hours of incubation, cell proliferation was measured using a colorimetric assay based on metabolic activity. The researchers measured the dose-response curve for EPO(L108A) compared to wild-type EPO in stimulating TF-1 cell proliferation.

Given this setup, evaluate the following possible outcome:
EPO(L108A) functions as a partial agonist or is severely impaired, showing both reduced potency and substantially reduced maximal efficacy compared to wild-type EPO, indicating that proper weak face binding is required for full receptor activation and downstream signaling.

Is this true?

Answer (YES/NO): NO